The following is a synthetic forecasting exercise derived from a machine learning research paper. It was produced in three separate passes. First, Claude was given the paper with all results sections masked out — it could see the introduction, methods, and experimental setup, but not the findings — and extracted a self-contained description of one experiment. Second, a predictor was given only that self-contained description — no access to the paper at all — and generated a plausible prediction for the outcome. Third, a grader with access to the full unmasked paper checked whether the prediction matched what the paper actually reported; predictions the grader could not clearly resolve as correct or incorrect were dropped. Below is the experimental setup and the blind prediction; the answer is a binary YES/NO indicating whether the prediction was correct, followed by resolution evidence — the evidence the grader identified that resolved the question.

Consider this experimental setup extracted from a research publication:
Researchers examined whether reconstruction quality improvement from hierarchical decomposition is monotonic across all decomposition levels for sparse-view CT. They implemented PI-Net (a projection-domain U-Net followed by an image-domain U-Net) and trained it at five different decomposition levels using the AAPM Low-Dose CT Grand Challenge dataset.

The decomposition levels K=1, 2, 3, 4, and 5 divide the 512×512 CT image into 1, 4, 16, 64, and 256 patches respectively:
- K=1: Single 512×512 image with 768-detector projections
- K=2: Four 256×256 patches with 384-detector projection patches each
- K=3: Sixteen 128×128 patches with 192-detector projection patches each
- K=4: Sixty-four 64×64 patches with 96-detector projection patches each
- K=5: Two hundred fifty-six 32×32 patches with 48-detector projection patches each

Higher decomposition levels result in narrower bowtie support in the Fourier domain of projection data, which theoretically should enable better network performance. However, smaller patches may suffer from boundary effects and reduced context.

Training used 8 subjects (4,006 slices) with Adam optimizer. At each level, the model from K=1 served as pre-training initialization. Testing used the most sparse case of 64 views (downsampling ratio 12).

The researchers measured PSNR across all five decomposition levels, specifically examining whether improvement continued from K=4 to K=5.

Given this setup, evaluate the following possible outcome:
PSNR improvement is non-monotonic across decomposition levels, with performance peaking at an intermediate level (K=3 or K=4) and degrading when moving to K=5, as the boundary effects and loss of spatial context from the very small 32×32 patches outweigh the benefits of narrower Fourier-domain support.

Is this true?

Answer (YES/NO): NO